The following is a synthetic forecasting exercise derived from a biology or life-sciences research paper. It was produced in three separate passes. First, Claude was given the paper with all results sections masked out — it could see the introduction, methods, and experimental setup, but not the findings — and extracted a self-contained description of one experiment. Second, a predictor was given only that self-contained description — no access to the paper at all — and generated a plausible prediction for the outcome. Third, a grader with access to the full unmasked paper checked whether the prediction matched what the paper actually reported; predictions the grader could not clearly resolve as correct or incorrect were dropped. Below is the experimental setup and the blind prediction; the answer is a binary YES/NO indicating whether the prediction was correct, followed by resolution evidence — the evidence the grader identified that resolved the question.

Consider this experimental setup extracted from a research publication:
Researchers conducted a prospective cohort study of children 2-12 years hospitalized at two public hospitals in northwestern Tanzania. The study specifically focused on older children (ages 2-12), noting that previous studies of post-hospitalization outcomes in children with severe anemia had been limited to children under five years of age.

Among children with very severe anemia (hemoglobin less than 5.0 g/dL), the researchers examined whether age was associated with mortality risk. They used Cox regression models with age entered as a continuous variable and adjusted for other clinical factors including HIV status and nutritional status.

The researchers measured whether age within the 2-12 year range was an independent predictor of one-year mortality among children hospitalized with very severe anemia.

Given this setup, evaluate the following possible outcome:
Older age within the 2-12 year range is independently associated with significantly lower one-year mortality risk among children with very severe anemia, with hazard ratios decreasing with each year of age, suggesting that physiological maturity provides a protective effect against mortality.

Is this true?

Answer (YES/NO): NO